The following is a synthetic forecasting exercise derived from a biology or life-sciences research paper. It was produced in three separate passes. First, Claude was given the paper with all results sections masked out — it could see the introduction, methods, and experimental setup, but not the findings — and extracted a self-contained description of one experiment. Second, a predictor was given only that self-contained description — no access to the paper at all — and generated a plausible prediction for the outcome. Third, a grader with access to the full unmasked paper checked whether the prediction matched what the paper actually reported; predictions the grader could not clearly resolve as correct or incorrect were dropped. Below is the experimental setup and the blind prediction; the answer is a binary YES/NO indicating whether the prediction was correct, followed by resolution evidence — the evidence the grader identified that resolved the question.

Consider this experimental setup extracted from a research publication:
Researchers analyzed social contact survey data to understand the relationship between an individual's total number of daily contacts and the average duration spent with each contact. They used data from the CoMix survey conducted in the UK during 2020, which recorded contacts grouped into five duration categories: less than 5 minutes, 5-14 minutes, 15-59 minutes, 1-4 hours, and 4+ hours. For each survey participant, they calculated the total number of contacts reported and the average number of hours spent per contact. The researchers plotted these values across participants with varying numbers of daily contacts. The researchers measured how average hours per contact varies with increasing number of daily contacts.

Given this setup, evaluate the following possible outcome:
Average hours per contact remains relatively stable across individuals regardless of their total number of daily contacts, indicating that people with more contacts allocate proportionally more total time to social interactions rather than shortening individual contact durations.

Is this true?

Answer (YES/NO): NO